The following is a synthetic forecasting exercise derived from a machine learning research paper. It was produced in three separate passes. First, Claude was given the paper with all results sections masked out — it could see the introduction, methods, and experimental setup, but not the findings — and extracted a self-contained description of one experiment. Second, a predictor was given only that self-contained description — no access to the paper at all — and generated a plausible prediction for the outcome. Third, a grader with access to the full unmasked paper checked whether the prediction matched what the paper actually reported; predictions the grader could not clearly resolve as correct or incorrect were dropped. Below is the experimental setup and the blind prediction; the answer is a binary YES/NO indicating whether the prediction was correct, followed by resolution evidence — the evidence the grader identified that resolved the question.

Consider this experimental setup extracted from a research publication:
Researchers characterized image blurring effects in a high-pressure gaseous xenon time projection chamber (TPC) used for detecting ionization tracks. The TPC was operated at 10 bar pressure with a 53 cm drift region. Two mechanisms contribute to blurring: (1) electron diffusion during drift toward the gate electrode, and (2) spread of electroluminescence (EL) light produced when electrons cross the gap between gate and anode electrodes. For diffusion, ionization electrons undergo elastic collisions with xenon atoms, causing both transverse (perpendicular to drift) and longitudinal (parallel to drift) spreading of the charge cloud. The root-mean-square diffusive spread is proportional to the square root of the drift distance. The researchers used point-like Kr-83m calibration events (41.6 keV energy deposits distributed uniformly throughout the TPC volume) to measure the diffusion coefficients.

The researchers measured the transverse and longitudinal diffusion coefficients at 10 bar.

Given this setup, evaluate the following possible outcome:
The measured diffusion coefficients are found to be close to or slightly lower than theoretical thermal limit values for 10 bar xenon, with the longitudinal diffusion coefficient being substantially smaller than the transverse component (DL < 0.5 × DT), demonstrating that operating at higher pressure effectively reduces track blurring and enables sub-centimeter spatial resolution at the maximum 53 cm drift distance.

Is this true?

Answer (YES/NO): NO